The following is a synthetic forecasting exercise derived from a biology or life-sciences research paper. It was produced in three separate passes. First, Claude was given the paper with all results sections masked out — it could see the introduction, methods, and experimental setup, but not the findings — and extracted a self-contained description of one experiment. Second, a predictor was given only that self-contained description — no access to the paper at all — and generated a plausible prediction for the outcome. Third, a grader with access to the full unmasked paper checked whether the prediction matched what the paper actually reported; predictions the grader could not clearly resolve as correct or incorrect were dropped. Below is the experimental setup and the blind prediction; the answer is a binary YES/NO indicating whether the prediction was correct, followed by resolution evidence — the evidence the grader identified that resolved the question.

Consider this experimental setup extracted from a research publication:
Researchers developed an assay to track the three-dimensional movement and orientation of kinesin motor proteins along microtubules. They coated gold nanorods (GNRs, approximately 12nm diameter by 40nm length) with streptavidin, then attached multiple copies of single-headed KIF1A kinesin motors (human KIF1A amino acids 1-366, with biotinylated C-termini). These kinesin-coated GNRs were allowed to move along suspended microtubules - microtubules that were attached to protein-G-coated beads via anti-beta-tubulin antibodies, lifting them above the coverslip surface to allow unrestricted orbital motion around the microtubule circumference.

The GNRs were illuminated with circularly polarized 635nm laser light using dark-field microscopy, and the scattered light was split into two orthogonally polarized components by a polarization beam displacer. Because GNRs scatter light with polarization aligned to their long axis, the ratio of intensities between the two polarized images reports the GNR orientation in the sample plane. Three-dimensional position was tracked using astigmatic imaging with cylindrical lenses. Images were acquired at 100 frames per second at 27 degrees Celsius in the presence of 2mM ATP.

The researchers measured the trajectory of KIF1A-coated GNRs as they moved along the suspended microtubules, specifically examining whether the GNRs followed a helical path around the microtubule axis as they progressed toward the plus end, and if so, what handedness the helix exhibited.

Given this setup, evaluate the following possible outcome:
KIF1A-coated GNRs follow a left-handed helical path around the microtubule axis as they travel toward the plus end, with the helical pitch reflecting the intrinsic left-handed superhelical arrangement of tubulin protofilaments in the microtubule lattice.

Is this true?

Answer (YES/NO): NO